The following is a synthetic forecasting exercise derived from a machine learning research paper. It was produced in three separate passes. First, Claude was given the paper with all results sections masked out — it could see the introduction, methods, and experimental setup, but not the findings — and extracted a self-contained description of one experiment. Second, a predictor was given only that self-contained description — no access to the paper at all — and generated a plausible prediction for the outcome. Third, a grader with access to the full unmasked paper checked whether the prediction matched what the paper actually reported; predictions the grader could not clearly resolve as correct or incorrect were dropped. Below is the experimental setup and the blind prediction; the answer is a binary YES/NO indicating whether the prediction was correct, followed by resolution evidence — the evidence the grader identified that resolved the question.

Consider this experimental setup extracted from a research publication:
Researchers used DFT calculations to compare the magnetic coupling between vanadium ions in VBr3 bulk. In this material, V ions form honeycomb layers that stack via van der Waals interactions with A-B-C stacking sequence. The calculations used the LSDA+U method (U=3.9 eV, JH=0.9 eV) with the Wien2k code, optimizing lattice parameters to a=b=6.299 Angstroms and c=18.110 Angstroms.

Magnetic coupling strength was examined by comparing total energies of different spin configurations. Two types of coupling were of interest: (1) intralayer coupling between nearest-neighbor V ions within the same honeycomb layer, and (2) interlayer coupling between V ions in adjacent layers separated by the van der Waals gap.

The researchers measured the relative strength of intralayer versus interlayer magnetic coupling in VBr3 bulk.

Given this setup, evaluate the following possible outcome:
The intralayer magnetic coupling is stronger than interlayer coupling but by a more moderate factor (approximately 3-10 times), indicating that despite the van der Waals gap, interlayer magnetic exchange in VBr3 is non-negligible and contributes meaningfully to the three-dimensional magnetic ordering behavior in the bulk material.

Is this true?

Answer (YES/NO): NO